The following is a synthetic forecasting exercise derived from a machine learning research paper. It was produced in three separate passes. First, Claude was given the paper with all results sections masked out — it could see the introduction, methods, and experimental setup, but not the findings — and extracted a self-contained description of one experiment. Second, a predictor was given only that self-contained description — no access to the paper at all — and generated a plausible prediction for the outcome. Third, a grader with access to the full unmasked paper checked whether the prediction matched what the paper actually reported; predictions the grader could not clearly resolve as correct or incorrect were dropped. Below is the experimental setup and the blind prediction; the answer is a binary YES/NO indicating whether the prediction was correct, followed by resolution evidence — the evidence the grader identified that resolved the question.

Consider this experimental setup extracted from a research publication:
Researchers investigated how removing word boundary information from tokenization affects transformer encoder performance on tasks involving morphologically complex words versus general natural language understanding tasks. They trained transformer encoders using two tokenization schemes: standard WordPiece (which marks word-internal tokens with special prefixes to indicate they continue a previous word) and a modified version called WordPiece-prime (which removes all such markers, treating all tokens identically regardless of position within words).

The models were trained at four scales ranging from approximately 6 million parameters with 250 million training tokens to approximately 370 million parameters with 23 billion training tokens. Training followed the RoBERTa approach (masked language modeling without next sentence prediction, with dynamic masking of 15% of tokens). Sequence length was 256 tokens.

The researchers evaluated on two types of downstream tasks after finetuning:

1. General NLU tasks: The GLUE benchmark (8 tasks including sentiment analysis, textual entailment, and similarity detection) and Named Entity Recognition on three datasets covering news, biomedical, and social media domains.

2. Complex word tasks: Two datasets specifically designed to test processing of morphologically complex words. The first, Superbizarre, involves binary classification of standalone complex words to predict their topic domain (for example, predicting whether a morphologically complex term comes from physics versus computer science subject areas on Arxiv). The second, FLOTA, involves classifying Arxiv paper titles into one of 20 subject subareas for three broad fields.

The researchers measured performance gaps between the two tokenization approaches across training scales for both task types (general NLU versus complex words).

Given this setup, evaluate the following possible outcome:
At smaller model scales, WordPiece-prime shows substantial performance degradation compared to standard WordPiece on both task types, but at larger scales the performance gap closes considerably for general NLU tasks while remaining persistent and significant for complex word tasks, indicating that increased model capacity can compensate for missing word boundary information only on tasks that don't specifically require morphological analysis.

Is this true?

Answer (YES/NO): NO